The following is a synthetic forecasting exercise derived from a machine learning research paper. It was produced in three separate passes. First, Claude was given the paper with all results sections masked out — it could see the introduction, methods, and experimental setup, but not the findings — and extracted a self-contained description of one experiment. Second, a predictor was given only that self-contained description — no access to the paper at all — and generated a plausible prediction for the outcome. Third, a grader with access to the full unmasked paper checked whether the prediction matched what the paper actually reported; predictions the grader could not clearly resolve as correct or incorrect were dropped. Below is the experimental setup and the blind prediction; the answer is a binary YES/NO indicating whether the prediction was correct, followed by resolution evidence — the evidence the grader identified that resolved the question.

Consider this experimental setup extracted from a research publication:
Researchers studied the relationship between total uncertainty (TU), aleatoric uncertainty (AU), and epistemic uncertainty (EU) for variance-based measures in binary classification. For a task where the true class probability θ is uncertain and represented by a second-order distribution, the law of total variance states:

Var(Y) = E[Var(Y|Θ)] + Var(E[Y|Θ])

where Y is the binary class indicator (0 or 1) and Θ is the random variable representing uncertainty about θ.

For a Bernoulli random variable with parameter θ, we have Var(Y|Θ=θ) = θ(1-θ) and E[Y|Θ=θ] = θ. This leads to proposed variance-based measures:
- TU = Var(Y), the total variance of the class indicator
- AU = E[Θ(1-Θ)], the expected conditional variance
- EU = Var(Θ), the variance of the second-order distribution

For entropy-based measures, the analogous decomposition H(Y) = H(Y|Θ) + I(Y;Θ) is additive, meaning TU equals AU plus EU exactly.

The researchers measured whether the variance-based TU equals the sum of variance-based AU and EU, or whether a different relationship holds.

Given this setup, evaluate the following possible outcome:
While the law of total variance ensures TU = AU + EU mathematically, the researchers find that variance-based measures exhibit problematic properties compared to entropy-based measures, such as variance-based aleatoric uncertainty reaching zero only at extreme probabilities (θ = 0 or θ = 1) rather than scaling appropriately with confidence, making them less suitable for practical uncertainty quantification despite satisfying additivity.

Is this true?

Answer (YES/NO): NO